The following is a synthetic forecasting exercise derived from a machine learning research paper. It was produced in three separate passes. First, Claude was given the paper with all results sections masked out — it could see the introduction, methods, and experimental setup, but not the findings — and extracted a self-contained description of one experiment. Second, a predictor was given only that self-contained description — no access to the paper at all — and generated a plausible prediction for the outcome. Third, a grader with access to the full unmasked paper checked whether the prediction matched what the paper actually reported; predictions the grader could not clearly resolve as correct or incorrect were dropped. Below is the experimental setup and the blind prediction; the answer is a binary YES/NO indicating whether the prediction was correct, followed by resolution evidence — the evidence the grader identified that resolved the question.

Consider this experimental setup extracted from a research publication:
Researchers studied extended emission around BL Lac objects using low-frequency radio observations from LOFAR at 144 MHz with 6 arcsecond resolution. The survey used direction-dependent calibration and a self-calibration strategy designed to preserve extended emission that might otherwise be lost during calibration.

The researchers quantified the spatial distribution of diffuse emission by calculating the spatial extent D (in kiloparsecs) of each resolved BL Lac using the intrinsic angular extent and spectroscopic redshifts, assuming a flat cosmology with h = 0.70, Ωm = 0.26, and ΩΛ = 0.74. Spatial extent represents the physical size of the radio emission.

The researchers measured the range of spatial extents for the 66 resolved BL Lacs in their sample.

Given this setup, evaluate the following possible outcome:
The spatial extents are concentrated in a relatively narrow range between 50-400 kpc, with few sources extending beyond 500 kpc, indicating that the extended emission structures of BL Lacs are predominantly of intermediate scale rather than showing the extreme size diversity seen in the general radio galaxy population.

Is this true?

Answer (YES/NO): NO